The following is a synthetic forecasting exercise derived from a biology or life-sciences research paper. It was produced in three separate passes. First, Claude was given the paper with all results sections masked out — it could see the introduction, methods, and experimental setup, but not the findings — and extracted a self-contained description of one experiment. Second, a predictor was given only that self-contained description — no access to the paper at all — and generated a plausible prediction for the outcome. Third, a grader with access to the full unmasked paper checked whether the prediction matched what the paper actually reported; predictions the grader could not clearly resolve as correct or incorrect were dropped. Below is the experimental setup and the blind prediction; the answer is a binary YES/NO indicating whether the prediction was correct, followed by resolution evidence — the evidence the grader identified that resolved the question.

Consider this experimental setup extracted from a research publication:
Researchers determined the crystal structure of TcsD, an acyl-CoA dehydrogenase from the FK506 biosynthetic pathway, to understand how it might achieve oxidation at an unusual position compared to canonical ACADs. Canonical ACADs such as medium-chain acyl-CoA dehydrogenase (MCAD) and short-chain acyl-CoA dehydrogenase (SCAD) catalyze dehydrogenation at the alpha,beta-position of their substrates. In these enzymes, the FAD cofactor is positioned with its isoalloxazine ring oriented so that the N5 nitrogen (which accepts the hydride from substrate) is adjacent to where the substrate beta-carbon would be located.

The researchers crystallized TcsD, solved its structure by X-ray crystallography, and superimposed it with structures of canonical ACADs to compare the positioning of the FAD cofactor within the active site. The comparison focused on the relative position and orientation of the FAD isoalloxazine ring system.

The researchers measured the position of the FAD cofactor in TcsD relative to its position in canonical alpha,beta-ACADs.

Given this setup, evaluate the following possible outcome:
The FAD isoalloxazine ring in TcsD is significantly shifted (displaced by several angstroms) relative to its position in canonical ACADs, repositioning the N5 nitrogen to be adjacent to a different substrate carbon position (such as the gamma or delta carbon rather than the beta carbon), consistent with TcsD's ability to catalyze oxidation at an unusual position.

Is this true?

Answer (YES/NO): NO